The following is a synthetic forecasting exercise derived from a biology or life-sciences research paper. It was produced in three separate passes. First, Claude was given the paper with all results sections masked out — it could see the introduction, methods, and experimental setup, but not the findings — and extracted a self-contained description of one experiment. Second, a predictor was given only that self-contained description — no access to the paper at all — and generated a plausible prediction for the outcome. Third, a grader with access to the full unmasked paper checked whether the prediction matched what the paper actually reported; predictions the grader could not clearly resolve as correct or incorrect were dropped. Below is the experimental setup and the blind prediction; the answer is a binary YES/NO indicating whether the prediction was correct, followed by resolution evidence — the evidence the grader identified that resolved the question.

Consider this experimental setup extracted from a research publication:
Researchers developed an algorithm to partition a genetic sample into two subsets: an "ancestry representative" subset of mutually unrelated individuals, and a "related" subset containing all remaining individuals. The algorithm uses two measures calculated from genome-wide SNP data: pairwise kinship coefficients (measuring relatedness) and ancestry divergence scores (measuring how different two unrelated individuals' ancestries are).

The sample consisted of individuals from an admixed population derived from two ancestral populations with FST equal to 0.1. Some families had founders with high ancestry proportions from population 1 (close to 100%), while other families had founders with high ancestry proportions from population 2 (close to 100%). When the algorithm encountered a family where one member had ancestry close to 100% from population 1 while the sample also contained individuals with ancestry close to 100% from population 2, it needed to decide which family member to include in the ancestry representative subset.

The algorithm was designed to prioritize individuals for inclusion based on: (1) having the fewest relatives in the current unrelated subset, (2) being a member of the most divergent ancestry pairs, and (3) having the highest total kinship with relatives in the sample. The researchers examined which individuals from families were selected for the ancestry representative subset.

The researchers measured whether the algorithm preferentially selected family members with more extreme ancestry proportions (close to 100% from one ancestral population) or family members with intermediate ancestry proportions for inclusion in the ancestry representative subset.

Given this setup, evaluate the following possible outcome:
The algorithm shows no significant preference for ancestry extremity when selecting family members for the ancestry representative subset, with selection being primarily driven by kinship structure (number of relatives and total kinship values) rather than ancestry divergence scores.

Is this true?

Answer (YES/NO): NO